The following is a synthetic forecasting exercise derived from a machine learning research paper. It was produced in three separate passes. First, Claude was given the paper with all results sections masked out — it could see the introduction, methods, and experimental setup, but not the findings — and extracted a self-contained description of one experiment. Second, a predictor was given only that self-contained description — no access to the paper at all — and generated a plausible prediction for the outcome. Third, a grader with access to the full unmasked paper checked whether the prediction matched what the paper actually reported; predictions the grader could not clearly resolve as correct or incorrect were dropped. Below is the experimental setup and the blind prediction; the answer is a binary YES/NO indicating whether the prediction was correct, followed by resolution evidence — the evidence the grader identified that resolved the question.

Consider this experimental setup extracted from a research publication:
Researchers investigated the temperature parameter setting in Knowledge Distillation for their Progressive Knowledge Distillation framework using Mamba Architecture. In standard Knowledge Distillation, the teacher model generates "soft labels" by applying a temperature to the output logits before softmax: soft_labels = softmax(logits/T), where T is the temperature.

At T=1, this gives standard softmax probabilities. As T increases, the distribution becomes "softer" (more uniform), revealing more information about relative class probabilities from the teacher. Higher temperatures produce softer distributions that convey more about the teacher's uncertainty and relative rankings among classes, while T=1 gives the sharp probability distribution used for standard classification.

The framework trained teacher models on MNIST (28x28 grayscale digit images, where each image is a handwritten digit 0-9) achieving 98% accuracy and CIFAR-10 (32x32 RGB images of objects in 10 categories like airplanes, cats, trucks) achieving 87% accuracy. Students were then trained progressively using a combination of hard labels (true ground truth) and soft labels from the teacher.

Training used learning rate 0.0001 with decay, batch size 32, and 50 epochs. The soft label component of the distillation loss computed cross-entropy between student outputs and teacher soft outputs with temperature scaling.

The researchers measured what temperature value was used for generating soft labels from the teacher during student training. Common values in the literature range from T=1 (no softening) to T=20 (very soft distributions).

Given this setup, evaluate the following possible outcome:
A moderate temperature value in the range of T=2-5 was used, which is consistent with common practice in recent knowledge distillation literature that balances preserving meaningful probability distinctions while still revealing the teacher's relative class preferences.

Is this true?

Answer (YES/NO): YES